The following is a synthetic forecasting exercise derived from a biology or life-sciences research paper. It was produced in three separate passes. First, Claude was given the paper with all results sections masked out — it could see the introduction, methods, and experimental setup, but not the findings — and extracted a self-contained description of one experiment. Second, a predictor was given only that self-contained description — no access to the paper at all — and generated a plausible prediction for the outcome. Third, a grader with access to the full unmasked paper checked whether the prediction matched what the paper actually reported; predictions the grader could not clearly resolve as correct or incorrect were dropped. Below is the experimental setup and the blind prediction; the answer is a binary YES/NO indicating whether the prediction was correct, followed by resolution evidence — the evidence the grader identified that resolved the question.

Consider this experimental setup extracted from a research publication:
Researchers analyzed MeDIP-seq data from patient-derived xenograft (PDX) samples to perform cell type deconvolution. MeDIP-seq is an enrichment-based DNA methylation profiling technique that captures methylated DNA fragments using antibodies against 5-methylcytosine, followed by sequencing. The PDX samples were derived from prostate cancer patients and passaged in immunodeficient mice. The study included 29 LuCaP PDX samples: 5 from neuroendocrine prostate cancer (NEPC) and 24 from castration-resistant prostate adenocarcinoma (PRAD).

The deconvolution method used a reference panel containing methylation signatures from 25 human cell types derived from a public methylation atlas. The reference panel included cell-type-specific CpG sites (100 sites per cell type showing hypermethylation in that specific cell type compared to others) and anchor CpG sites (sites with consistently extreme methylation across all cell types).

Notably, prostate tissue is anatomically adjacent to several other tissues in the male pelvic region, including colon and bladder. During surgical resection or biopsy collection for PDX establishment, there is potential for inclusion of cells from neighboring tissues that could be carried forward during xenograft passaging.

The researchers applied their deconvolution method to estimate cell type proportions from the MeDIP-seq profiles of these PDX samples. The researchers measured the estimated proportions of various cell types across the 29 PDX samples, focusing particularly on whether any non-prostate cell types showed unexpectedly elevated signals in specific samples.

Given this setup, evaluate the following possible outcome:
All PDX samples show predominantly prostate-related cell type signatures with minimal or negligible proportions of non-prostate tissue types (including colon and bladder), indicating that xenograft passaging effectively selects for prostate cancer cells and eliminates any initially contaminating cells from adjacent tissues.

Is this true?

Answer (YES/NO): NO